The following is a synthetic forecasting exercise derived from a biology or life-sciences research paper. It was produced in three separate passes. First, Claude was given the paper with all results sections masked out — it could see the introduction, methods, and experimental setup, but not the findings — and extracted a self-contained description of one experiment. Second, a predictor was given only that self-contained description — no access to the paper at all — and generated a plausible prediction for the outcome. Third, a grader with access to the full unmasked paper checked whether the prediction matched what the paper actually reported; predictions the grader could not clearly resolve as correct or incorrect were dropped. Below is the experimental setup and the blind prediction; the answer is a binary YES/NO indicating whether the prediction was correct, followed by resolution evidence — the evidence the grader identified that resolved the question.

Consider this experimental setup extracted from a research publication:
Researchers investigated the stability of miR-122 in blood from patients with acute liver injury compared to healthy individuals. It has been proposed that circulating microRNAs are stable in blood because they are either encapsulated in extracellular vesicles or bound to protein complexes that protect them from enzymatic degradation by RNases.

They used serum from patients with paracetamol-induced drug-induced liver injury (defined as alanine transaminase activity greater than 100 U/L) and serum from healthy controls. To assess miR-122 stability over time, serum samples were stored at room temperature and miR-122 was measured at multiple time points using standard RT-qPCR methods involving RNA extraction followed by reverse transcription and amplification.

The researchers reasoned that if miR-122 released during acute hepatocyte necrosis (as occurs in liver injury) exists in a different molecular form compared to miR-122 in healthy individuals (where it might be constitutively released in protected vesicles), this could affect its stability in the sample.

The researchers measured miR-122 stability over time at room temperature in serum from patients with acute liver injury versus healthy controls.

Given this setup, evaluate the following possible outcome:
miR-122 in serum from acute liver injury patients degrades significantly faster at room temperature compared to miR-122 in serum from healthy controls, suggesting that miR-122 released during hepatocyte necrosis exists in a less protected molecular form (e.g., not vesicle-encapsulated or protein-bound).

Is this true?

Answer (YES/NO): YES